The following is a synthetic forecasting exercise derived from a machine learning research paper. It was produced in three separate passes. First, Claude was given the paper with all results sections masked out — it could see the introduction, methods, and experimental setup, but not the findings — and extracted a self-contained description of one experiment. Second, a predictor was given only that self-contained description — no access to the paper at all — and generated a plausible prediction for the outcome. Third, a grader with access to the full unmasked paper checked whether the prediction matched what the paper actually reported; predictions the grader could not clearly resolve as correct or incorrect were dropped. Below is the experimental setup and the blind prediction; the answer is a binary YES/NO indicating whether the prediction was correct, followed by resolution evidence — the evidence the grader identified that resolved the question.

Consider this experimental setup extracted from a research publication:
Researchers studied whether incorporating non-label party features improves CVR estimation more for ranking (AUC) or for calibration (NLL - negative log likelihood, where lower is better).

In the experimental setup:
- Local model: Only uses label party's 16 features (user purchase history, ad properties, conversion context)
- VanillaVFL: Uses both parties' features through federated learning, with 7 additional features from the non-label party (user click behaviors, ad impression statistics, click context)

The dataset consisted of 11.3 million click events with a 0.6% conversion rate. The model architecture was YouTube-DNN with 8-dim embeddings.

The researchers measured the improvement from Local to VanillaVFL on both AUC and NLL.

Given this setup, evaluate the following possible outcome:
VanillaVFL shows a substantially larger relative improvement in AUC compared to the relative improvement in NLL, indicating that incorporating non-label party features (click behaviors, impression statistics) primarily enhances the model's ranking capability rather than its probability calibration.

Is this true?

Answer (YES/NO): YES